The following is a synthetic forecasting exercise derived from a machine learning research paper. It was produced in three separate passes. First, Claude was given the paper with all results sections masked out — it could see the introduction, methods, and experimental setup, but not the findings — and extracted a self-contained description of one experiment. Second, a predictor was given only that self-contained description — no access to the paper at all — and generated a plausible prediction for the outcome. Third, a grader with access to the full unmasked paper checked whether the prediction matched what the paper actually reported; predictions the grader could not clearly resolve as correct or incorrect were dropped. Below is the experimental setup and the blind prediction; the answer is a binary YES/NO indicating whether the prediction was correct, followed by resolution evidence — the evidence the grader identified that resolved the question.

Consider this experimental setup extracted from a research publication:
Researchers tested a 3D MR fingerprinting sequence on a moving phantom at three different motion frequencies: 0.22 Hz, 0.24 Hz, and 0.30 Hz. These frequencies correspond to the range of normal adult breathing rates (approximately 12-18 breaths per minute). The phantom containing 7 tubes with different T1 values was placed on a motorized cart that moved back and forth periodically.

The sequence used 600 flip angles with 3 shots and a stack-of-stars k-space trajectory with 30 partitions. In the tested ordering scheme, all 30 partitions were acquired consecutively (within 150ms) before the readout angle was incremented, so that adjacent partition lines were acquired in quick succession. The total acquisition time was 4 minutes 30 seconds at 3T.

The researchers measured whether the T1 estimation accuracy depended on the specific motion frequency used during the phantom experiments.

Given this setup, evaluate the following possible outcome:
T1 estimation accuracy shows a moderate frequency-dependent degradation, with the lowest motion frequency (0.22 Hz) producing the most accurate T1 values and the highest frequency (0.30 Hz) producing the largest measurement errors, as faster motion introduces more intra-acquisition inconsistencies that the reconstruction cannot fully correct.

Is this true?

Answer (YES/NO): NO